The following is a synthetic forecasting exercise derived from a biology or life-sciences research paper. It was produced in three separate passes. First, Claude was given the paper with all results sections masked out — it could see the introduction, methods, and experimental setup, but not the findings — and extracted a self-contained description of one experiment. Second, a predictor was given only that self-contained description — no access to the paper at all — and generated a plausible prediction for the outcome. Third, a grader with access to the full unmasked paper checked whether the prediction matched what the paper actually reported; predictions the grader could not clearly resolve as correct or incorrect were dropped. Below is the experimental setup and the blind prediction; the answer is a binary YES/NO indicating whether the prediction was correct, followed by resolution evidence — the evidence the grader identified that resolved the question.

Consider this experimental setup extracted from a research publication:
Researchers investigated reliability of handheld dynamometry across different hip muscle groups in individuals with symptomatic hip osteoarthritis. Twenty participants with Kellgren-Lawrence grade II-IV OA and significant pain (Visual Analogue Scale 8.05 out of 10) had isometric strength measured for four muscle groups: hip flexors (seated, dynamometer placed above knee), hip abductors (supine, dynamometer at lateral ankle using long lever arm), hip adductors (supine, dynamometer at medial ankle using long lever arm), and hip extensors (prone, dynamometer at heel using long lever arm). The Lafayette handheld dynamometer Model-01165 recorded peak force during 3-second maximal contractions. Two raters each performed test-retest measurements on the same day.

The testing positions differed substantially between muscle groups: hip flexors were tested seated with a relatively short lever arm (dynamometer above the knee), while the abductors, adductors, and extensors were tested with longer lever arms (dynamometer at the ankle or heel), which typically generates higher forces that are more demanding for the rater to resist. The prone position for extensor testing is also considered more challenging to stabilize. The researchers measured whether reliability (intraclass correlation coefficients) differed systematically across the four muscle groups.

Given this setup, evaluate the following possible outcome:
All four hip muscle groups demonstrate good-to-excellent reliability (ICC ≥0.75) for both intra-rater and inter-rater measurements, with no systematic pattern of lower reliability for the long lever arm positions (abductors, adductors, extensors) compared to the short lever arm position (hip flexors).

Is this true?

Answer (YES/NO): YES